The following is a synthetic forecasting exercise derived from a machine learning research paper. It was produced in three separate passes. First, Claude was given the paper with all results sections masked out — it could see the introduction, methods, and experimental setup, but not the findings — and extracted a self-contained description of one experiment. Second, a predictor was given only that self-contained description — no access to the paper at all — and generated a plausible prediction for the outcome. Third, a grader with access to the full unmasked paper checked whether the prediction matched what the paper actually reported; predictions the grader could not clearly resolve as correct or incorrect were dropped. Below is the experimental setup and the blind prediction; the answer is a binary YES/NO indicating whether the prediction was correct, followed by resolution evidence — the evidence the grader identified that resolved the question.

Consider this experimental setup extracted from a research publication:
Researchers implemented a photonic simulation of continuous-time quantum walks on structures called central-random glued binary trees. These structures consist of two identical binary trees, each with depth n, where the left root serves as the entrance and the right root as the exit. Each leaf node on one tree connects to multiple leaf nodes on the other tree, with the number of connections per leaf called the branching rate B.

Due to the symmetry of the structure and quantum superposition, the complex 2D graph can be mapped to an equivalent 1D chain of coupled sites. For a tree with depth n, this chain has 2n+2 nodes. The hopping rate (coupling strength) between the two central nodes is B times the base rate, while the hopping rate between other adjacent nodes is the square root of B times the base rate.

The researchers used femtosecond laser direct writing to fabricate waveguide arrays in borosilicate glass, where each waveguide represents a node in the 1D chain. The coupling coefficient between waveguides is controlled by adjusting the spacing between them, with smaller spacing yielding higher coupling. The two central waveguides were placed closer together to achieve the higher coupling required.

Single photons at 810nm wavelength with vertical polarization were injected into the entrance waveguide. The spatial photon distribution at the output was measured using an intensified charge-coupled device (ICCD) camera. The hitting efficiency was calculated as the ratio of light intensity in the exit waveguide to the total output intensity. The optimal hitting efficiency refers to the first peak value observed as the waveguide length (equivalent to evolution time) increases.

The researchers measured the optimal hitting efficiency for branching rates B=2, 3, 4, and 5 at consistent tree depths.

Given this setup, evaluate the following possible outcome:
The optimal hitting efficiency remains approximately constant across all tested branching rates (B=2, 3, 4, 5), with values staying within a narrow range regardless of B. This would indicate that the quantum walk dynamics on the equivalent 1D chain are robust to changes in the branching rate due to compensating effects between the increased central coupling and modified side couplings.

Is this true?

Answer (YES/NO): NO